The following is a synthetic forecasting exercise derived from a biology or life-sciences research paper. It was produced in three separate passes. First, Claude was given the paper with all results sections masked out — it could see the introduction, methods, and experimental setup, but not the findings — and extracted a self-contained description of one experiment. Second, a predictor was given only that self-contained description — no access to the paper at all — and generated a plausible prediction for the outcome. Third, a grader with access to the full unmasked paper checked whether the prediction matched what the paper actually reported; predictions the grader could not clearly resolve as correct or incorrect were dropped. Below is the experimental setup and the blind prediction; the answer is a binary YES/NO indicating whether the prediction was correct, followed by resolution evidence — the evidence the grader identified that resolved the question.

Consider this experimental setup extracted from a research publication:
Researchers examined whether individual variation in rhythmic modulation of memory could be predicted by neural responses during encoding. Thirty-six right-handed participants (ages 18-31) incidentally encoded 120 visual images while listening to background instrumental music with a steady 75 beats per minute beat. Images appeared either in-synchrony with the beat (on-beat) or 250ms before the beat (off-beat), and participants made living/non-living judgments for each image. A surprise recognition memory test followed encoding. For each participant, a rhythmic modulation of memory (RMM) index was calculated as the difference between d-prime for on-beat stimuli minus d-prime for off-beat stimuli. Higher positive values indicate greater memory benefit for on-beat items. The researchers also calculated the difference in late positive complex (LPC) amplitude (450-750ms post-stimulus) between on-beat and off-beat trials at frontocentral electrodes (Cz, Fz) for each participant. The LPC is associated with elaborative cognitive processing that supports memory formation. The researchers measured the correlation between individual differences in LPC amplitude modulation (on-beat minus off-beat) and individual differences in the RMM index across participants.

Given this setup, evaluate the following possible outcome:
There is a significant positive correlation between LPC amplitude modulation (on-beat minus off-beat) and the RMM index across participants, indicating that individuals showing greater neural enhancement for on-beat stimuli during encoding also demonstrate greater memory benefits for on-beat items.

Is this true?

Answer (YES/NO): NO